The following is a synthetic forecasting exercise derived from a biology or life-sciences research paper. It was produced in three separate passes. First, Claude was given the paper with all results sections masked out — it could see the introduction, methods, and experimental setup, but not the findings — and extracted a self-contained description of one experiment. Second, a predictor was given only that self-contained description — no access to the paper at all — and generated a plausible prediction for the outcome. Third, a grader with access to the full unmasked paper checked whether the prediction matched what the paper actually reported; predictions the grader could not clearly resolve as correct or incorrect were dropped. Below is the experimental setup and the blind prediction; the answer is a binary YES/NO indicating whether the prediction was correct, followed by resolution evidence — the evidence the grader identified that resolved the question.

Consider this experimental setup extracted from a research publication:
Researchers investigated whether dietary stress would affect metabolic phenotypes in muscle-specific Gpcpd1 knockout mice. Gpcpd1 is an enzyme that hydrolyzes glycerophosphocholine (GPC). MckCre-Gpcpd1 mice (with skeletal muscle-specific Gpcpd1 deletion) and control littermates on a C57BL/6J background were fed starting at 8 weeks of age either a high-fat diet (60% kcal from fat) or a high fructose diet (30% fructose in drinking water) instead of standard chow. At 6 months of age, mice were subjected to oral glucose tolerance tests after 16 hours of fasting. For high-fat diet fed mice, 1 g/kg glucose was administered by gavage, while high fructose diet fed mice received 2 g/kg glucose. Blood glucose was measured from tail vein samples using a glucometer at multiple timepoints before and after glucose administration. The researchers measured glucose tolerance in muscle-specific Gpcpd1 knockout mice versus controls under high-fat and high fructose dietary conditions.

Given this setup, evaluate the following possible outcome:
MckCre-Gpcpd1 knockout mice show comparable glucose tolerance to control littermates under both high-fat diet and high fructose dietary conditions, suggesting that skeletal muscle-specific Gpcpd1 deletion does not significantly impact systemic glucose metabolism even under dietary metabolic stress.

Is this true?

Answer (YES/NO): NO